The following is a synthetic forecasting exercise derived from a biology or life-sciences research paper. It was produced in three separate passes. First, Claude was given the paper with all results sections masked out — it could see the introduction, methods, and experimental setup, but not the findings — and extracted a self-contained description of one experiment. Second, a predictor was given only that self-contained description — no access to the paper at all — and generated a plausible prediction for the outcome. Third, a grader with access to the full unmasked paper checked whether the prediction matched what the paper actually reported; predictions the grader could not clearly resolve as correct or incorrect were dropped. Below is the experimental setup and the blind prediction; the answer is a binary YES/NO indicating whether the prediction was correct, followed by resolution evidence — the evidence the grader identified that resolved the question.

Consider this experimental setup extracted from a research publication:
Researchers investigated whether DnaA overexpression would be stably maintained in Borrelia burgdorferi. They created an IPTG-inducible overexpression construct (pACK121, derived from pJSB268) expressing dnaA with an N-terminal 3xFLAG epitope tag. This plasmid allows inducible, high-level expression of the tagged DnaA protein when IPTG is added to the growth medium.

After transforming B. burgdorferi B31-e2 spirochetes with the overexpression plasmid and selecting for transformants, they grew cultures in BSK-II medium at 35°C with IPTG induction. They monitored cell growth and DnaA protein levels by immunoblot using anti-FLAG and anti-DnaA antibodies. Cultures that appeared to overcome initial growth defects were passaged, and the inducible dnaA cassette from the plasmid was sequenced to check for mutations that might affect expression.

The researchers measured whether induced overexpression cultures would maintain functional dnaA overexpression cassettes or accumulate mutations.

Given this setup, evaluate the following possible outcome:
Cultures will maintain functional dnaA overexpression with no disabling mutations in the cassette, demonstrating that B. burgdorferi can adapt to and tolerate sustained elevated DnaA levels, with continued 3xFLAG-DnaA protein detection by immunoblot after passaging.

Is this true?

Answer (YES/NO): NO